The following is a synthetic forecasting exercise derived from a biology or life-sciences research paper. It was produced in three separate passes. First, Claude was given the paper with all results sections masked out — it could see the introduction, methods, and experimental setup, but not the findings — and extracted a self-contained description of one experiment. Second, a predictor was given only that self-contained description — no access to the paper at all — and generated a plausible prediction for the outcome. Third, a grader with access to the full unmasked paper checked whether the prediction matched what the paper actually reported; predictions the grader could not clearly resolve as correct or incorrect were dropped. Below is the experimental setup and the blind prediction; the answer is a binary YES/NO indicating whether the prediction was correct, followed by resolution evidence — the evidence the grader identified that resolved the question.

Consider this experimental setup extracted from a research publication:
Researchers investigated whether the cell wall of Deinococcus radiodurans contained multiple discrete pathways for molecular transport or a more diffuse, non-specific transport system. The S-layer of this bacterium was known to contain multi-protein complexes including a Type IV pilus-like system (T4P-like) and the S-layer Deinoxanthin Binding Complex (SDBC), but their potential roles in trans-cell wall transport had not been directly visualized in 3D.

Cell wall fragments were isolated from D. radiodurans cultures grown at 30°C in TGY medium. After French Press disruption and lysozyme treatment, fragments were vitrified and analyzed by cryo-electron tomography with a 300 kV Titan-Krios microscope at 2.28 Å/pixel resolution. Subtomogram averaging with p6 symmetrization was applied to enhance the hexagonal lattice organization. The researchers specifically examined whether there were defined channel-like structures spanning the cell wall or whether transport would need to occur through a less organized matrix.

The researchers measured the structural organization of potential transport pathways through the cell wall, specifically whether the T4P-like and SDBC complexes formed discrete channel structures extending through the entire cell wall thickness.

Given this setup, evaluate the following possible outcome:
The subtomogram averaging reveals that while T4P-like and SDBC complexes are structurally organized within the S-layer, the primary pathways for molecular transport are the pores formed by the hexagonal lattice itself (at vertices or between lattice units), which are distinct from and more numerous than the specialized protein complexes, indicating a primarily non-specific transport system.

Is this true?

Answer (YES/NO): NO